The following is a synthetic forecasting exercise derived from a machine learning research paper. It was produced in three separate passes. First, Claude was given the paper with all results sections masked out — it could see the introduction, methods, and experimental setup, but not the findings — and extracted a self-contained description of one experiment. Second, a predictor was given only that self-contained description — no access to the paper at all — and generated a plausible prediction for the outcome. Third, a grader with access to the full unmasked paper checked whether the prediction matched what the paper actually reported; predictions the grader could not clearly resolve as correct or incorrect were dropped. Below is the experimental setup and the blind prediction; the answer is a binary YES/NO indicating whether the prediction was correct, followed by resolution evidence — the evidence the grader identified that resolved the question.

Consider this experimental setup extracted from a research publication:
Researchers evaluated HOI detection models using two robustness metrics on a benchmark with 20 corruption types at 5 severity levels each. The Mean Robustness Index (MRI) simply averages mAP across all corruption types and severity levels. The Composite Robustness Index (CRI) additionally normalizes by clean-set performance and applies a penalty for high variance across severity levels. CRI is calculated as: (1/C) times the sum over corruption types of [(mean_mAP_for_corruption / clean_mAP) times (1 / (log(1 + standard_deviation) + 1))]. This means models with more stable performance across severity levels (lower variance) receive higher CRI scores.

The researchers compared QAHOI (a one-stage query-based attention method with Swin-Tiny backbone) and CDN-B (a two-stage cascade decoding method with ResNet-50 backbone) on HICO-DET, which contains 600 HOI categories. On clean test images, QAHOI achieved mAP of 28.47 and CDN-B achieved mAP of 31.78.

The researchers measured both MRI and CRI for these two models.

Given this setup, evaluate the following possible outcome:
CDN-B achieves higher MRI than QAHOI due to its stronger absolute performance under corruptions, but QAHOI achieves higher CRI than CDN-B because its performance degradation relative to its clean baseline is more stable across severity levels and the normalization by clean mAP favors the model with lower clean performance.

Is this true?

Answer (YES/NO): YES